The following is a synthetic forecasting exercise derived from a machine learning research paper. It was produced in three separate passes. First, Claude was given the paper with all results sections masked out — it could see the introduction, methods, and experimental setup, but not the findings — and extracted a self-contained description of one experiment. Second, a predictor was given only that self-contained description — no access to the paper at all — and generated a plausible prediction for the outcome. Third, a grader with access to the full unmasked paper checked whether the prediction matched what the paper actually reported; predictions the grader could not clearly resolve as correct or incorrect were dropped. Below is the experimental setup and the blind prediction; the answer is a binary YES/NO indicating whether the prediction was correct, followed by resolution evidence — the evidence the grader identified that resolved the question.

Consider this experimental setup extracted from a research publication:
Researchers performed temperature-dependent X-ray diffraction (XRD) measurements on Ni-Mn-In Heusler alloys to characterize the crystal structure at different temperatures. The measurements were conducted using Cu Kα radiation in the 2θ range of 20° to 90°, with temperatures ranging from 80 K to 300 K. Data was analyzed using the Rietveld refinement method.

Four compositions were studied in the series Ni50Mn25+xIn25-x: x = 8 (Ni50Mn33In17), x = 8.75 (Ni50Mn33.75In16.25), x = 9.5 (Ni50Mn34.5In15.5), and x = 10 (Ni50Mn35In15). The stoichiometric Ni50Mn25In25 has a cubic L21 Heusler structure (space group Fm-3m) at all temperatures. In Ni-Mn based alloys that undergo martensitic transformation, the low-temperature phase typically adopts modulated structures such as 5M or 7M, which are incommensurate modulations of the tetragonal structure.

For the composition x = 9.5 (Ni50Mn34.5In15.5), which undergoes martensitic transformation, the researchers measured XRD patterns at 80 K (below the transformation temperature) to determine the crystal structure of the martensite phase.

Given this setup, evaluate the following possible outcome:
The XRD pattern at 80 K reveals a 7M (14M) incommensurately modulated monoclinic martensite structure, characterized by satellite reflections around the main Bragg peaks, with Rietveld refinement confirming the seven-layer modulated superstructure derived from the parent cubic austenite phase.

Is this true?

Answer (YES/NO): YES